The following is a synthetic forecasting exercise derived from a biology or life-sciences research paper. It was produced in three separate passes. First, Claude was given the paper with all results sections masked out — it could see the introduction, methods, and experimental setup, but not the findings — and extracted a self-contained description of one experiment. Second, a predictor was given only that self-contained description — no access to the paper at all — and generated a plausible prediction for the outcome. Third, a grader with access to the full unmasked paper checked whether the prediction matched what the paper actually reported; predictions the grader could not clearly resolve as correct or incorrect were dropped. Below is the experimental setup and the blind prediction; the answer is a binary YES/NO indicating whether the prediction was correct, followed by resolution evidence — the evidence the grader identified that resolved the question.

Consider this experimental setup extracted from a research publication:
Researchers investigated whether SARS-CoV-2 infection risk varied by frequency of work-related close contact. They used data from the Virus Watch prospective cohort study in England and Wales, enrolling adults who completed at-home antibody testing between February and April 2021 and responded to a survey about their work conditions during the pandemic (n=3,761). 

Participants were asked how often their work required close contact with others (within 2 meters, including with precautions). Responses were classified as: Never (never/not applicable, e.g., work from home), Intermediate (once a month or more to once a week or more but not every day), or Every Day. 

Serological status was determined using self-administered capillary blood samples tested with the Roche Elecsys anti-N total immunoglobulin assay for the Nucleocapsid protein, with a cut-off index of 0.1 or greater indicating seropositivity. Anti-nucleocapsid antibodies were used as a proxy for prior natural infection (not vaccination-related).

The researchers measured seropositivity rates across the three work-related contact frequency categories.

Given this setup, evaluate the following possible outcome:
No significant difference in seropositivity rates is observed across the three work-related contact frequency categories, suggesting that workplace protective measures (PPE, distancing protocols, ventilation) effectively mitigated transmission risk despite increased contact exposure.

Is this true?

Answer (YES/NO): NO